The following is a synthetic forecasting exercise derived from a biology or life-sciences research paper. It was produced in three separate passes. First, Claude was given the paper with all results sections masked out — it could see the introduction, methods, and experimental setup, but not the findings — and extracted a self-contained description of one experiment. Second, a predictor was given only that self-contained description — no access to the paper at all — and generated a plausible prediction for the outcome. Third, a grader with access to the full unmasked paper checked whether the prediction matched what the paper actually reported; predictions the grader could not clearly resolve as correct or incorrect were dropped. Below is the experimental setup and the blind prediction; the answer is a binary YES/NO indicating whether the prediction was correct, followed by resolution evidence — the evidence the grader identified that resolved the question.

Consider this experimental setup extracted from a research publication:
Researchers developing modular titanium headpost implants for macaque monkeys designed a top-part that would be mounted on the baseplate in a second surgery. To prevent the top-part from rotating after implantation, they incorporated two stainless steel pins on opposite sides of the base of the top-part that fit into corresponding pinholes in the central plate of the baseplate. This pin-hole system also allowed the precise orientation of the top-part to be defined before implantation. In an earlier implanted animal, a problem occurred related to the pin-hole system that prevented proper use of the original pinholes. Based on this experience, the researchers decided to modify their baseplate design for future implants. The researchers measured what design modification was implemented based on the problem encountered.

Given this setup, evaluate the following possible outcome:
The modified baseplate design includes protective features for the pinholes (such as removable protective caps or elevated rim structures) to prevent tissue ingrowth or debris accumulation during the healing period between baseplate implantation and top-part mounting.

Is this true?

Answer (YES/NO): NO